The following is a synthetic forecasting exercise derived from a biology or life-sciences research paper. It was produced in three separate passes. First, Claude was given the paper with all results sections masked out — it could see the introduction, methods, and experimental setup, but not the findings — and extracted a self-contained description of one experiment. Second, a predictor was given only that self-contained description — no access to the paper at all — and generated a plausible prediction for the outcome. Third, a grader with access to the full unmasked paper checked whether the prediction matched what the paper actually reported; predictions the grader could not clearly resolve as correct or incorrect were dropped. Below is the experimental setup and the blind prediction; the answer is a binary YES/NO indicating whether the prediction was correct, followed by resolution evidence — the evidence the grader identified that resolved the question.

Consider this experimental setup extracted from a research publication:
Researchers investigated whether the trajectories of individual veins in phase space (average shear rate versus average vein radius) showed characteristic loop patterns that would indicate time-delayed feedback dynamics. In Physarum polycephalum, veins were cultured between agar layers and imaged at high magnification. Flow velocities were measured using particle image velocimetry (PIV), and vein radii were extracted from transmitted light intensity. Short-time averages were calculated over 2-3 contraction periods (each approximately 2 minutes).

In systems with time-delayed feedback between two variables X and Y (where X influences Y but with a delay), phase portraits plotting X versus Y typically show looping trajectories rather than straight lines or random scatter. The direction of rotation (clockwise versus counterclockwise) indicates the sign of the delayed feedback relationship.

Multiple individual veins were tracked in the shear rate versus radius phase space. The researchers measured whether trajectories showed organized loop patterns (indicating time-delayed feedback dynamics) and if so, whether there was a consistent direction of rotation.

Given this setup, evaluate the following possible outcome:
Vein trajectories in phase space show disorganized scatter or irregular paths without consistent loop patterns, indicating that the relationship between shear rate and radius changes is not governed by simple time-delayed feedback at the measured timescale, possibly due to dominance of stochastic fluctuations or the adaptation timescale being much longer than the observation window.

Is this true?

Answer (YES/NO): NO